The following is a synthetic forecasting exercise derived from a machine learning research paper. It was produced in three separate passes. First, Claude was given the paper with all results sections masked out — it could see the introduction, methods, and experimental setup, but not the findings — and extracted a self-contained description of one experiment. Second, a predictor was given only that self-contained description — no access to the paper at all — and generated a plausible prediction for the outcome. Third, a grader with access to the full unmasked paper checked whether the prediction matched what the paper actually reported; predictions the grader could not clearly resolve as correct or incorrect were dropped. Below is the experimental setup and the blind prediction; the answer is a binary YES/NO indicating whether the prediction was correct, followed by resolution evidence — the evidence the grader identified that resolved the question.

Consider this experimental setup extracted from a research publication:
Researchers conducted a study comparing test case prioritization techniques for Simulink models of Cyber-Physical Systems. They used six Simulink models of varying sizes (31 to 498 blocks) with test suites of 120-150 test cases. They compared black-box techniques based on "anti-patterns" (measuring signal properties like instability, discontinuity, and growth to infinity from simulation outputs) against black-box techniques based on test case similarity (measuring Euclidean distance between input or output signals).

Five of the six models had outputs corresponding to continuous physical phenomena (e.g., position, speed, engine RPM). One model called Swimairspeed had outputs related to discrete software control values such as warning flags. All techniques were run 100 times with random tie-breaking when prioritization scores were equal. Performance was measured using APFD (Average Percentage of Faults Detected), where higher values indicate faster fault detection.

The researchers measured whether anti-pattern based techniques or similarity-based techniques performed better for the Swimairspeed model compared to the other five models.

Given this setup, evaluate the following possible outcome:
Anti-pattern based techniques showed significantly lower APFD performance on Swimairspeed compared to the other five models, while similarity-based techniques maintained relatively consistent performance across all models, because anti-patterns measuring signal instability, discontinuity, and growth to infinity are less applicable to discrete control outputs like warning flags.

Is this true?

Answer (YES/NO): NO